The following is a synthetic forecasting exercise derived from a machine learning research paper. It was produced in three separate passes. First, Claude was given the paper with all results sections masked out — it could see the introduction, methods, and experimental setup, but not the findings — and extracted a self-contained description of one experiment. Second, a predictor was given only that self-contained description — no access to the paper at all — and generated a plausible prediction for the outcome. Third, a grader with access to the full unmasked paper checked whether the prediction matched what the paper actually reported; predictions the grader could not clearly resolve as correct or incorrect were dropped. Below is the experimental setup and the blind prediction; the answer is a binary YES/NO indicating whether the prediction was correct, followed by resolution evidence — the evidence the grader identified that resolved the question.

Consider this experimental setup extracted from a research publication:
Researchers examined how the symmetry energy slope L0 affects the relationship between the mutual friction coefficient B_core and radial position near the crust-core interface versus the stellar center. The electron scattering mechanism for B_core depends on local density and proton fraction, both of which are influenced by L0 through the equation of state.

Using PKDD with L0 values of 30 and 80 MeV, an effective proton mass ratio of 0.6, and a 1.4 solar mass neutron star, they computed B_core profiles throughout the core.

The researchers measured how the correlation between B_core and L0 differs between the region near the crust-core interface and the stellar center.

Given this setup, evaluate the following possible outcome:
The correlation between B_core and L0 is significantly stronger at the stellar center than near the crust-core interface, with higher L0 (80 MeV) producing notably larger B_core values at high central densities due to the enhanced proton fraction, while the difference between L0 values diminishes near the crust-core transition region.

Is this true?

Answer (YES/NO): NO